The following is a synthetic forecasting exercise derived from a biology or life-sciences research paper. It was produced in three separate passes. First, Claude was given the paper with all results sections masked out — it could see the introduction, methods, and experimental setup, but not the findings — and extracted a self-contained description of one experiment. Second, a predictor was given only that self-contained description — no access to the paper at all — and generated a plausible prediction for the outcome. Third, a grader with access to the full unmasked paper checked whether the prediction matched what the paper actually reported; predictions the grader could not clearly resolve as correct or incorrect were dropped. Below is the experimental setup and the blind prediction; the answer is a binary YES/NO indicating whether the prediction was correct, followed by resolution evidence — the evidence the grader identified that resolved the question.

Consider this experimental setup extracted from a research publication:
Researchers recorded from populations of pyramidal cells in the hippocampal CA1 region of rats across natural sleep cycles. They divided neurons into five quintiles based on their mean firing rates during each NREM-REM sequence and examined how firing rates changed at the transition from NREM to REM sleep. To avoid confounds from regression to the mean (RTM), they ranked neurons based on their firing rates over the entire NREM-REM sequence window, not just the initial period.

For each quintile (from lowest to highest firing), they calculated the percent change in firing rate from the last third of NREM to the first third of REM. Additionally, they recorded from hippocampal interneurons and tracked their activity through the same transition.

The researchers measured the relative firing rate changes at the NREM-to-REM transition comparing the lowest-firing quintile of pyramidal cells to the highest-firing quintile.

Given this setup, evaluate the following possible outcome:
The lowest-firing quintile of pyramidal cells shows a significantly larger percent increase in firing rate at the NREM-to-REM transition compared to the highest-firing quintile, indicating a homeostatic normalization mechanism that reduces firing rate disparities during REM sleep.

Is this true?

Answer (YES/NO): NO